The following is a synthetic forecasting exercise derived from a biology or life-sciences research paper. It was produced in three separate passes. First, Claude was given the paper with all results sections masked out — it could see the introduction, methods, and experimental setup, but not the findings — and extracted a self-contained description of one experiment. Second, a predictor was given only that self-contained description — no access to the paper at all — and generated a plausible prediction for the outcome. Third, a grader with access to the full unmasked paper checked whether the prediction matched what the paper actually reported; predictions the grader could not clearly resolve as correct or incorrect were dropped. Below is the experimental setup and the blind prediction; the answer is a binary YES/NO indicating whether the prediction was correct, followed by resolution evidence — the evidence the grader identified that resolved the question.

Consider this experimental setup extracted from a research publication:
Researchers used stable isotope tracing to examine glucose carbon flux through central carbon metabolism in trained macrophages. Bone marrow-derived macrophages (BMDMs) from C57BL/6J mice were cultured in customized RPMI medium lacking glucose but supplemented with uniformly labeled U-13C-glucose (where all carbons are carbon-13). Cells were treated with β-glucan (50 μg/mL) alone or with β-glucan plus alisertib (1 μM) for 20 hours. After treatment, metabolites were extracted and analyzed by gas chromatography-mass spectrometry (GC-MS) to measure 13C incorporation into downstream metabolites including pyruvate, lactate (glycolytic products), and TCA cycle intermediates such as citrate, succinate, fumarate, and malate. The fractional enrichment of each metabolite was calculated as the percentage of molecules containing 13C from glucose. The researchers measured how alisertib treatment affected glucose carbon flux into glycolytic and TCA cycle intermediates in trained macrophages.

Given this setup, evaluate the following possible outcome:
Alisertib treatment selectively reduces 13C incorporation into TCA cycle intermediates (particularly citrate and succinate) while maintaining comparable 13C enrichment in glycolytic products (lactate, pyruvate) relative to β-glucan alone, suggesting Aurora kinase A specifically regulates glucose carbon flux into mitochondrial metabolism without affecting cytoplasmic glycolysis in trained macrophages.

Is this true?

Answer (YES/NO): NO